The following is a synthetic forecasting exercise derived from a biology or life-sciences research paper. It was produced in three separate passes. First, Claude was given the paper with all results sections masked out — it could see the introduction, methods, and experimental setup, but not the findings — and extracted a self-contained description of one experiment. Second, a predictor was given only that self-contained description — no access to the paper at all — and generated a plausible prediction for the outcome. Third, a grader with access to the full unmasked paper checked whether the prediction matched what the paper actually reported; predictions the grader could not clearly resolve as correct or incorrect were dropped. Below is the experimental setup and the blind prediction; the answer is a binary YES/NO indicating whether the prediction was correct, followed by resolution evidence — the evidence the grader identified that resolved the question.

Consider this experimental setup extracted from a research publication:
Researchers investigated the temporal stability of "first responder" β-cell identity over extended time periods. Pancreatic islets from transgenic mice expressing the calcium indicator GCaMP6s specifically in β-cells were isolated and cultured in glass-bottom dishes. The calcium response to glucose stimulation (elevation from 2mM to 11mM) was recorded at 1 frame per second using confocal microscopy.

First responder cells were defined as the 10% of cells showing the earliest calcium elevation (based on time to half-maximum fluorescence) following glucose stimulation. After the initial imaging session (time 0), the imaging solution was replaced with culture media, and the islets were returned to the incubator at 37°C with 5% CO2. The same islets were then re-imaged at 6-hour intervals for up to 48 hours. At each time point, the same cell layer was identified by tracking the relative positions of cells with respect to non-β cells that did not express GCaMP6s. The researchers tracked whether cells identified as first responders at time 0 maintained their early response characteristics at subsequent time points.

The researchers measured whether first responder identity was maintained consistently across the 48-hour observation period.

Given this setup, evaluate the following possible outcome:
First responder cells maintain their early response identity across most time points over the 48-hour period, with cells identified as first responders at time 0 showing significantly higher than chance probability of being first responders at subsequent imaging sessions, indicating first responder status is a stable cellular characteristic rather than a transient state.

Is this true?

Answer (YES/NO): NO